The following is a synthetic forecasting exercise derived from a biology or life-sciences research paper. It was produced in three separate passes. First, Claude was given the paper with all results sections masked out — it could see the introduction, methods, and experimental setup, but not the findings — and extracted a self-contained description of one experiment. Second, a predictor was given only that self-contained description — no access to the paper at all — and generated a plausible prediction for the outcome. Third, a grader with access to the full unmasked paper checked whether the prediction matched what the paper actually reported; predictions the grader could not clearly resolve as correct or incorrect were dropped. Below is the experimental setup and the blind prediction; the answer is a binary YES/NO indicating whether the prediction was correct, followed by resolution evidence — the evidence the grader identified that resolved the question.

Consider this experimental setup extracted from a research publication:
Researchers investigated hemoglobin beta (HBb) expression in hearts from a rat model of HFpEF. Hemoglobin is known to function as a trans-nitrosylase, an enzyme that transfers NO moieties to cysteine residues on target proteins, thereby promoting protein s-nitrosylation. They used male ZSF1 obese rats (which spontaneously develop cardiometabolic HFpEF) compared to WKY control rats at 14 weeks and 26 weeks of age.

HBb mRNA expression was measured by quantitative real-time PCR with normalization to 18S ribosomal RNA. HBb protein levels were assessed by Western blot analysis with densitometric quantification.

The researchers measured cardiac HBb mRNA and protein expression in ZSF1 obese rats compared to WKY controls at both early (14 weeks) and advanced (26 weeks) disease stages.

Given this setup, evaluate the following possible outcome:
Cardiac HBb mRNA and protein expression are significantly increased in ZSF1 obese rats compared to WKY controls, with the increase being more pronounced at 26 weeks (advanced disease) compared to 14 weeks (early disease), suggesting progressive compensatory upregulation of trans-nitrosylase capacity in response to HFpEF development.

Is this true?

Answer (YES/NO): NO